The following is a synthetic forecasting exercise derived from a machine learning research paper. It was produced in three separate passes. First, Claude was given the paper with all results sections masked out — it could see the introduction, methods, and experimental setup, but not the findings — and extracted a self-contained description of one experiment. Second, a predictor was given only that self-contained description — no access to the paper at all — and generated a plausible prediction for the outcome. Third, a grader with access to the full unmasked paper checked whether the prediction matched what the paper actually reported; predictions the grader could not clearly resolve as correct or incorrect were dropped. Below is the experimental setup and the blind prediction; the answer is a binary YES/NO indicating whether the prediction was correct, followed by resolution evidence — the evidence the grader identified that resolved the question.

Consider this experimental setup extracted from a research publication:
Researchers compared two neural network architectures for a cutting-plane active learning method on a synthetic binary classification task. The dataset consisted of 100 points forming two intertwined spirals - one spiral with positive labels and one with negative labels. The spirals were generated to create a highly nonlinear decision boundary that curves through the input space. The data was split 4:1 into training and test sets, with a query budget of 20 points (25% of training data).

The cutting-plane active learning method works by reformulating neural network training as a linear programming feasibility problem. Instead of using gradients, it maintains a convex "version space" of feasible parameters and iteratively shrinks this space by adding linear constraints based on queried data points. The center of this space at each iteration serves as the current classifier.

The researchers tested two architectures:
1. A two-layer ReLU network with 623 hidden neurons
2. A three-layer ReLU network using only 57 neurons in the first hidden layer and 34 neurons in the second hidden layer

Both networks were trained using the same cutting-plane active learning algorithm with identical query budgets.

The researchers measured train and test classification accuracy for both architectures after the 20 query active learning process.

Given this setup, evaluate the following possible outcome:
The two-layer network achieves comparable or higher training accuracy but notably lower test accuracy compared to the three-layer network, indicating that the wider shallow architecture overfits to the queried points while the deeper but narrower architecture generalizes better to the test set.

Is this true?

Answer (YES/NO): NO